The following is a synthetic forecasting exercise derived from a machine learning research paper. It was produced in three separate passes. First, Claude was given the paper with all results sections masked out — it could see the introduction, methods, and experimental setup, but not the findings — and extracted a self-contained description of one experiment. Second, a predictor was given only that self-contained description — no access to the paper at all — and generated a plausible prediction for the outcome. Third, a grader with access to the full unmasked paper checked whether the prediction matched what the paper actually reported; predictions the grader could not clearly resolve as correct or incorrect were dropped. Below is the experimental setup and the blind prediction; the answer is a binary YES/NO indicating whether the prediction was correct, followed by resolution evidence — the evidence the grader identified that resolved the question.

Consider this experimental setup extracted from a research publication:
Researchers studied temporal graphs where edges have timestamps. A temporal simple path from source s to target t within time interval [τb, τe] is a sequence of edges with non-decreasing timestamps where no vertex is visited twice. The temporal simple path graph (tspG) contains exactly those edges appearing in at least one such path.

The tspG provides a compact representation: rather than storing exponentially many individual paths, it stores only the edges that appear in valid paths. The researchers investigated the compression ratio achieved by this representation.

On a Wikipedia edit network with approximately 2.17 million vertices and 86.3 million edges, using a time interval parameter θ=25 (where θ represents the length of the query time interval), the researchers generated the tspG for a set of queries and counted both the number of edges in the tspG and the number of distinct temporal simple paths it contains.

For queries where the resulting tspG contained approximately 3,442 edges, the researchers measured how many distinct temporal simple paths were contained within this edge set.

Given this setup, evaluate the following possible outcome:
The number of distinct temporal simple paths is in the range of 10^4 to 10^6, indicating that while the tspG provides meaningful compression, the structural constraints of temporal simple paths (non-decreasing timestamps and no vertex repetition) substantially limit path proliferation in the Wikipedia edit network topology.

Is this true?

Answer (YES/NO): NO